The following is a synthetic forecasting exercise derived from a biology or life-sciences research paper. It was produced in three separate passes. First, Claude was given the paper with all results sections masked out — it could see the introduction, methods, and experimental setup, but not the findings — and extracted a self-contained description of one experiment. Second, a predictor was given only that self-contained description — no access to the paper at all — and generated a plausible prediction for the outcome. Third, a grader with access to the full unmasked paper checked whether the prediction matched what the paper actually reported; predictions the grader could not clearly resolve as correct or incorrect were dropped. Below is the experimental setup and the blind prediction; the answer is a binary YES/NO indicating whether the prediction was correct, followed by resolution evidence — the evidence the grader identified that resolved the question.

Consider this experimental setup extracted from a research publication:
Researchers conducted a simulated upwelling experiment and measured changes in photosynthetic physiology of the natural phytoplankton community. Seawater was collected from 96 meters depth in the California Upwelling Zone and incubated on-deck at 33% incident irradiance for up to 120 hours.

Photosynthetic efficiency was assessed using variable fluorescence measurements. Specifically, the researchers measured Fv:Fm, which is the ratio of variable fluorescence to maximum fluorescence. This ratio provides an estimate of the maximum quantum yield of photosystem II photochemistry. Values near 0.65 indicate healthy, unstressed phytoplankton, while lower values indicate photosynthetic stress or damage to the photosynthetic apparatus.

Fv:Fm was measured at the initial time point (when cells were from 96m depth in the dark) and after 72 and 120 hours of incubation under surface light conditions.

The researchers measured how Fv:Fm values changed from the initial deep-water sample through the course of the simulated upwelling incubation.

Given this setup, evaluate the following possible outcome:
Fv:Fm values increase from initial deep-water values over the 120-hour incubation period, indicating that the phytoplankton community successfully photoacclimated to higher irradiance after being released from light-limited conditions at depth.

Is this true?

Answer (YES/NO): YES